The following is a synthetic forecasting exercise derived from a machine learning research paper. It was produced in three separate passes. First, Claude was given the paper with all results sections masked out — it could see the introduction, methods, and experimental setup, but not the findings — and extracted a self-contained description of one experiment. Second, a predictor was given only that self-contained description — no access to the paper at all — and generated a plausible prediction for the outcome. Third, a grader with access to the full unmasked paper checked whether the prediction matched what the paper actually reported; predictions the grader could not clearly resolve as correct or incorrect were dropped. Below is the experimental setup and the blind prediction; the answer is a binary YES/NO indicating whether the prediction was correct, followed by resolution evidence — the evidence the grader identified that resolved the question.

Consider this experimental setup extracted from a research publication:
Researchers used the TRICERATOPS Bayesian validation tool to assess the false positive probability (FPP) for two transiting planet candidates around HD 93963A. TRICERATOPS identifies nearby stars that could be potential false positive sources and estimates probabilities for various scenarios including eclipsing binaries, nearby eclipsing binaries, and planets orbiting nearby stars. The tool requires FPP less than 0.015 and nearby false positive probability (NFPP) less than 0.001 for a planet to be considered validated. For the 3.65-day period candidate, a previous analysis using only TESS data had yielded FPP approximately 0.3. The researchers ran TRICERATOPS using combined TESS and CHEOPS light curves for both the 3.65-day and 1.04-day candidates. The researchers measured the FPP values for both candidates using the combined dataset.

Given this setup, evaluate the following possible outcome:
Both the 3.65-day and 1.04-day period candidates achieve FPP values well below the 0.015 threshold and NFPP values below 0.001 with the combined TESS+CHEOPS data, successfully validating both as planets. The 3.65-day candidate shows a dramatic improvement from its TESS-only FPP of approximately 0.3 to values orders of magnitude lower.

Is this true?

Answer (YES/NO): NO